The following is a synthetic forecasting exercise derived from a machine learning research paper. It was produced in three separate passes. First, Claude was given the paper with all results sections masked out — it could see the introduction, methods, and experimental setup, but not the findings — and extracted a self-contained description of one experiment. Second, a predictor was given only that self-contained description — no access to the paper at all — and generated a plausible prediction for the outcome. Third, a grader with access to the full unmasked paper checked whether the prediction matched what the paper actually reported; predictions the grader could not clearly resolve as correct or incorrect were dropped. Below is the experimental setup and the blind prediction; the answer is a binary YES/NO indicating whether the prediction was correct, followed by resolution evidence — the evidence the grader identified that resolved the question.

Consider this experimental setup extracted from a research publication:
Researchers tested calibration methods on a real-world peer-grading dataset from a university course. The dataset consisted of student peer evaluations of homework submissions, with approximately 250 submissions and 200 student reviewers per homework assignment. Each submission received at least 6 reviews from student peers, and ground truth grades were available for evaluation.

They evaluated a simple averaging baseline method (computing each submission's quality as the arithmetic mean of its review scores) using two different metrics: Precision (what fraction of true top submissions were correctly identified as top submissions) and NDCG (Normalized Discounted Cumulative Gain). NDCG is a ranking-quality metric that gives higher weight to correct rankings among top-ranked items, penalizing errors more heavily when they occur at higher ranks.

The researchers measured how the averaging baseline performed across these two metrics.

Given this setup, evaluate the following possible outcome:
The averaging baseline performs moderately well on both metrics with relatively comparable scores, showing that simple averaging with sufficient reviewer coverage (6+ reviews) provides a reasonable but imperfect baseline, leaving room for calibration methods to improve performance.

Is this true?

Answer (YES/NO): NO